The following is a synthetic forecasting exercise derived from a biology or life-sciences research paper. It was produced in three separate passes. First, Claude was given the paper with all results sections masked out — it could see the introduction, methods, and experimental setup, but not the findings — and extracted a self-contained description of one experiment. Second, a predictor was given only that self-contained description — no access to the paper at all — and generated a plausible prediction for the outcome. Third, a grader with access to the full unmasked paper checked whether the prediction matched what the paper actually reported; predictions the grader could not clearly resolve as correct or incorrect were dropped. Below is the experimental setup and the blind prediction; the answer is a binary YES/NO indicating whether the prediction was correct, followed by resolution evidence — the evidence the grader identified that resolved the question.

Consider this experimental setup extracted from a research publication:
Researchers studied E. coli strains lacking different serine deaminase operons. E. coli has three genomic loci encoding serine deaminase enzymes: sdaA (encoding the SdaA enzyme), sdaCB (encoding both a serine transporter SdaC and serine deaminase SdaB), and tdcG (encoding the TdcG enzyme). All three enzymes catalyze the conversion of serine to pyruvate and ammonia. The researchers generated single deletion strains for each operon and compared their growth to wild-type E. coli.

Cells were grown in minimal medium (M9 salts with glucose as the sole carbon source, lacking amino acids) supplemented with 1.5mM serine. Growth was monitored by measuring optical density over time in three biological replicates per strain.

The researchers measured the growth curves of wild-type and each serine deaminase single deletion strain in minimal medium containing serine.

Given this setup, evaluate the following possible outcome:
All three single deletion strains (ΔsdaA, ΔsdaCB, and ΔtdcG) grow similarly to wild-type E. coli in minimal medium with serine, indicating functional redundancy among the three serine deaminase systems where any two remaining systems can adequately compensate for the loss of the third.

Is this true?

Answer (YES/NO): NO